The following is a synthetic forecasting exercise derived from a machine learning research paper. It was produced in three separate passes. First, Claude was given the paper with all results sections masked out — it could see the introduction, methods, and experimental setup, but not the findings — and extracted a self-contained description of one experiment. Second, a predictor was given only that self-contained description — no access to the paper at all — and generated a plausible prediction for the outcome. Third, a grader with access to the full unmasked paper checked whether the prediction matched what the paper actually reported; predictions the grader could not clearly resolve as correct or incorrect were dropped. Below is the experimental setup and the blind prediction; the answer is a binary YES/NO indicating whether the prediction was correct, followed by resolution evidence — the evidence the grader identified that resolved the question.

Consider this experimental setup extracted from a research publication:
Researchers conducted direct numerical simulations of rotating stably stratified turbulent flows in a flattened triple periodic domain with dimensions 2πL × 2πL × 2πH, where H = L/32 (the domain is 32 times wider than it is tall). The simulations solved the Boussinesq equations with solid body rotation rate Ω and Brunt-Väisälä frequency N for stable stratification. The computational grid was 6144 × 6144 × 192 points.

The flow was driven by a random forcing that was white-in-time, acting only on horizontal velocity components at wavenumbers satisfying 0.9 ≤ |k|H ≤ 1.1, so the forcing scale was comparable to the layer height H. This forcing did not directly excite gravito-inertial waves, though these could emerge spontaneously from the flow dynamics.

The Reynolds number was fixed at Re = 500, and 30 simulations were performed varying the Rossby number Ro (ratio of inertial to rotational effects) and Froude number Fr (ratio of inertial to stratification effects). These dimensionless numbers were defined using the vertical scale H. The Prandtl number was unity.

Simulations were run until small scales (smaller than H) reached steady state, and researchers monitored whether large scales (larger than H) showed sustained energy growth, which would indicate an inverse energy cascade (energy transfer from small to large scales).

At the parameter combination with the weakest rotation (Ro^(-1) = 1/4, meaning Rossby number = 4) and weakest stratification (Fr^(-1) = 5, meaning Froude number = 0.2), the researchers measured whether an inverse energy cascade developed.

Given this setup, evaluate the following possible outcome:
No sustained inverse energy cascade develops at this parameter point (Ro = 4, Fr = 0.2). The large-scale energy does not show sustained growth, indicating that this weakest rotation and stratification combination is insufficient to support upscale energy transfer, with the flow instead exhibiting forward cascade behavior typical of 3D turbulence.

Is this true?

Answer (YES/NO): YES